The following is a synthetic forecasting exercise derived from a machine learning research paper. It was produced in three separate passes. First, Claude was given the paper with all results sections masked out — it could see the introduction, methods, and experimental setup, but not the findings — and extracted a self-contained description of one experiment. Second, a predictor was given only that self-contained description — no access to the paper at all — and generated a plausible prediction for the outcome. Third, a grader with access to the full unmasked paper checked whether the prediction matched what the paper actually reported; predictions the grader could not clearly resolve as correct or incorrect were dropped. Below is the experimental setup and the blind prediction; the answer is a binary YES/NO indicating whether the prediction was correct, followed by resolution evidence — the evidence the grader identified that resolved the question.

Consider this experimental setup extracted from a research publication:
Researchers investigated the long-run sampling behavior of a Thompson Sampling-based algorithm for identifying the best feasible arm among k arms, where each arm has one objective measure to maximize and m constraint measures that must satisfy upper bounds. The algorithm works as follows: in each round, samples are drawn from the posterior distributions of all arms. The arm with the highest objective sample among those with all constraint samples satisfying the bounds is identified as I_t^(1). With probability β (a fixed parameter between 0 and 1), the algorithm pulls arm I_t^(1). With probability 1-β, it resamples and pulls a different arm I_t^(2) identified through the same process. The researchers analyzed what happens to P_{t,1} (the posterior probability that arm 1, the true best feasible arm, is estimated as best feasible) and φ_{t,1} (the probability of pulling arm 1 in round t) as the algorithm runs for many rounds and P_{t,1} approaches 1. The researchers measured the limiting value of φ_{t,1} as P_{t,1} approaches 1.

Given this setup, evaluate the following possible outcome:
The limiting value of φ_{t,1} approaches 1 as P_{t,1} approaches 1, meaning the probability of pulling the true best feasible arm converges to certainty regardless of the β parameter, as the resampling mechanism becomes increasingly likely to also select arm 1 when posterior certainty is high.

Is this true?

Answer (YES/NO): NO